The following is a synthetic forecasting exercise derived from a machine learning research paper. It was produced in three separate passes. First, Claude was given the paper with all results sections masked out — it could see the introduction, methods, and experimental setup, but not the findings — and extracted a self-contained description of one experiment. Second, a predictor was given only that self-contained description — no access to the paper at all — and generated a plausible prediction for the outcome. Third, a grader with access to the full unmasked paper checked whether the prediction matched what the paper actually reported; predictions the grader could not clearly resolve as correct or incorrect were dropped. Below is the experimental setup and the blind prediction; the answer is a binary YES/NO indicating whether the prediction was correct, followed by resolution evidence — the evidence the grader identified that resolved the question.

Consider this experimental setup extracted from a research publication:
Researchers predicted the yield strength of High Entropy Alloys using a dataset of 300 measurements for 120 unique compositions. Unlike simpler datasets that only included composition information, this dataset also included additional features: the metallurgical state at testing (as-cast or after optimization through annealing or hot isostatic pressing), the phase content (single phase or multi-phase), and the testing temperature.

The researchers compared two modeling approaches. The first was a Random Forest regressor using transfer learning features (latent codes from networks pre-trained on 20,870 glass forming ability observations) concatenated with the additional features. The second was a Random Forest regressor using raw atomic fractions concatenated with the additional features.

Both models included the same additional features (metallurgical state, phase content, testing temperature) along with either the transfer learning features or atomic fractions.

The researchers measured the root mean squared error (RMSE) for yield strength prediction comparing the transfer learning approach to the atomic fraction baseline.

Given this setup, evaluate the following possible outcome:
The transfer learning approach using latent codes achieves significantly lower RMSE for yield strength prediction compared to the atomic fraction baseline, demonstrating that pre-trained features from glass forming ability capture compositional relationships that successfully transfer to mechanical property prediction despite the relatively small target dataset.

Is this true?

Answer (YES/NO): NO